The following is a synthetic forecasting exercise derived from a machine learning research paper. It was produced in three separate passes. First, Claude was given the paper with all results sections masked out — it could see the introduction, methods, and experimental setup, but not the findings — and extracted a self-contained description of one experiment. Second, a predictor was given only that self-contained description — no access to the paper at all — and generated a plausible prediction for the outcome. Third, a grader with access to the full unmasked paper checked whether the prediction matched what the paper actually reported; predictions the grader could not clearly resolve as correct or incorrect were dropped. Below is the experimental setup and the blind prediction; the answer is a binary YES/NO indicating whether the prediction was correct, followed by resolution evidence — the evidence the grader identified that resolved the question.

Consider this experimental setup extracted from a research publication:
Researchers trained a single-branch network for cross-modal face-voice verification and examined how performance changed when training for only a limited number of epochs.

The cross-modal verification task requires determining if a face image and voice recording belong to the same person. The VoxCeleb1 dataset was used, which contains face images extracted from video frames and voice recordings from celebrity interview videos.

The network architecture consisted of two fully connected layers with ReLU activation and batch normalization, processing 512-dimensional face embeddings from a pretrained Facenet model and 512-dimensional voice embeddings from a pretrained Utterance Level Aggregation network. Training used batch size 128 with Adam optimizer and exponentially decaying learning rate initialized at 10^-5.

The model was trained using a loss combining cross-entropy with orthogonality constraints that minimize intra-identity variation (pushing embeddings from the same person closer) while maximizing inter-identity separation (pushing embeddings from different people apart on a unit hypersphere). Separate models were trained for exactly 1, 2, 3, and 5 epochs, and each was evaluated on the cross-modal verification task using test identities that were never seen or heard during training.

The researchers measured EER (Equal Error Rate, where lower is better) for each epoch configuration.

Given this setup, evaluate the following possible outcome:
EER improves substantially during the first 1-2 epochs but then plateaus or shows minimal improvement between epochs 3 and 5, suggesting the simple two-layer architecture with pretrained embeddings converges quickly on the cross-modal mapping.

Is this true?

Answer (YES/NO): NO